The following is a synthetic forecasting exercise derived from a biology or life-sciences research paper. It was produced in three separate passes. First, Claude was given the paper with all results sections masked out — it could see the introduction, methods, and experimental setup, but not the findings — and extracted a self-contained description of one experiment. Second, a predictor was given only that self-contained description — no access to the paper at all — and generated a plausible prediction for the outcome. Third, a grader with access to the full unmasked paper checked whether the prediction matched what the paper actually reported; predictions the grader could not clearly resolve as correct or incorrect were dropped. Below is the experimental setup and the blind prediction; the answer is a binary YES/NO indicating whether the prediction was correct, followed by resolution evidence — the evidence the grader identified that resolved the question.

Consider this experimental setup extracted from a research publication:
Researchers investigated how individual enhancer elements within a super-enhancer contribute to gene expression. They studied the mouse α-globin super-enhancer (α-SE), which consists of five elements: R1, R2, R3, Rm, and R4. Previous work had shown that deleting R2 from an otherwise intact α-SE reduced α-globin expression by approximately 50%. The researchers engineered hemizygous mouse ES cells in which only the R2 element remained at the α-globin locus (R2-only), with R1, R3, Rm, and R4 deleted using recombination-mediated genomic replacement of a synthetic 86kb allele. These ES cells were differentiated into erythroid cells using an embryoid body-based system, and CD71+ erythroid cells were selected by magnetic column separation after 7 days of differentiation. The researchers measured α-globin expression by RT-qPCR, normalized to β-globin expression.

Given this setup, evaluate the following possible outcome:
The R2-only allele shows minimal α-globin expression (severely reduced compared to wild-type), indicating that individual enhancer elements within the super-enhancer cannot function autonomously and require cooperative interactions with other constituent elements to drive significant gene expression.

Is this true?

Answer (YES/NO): YES